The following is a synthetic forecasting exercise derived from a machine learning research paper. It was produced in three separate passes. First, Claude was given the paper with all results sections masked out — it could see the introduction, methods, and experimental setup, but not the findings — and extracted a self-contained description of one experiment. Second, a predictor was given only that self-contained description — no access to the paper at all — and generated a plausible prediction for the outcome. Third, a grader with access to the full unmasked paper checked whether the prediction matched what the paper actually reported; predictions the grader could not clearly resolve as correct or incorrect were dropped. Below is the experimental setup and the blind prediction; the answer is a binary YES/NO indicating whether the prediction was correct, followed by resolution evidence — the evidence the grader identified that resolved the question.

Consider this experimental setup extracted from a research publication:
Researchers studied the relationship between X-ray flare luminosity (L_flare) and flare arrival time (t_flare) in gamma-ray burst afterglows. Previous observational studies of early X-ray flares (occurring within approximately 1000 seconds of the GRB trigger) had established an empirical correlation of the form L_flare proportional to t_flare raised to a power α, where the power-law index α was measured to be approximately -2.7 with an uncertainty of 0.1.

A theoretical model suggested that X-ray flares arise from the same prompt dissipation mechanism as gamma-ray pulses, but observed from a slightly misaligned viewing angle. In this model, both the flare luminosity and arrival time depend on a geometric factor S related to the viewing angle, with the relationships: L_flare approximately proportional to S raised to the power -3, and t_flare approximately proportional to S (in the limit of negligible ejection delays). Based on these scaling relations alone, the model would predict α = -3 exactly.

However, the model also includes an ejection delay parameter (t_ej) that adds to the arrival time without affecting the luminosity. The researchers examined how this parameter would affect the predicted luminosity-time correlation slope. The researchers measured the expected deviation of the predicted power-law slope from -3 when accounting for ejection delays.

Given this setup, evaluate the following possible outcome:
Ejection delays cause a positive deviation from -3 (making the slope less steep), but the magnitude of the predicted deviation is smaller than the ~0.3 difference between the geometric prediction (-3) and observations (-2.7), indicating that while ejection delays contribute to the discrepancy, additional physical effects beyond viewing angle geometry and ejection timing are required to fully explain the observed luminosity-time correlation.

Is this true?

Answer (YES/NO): NO